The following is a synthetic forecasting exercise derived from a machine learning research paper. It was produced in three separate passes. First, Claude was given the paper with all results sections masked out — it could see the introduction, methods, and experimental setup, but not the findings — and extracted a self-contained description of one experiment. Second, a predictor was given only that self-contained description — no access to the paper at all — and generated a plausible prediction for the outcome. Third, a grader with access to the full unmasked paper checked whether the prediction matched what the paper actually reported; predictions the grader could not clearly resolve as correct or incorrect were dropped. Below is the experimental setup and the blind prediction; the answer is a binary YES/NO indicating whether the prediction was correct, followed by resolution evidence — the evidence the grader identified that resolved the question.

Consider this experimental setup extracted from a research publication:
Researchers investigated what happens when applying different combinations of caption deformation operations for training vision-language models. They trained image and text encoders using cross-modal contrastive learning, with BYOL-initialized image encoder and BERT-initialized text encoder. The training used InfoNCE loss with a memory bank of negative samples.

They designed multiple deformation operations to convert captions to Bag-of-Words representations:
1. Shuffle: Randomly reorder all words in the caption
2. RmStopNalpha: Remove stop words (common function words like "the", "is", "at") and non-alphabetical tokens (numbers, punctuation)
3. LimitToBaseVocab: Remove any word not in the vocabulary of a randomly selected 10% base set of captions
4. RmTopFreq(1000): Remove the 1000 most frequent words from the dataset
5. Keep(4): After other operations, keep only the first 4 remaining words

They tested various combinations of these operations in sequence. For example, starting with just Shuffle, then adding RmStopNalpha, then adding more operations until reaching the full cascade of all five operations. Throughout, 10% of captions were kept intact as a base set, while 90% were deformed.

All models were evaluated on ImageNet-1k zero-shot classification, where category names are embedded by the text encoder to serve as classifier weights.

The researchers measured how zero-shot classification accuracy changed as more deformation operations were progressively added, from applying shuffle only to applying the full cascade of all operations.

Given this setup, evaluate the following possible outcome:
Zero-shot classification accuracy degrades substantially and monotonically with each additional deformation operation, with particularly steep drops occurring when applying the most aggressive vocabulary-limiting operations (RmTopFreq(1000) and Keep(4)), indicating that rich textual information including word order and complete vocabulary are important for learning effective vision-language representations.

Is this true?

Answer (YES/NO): NO